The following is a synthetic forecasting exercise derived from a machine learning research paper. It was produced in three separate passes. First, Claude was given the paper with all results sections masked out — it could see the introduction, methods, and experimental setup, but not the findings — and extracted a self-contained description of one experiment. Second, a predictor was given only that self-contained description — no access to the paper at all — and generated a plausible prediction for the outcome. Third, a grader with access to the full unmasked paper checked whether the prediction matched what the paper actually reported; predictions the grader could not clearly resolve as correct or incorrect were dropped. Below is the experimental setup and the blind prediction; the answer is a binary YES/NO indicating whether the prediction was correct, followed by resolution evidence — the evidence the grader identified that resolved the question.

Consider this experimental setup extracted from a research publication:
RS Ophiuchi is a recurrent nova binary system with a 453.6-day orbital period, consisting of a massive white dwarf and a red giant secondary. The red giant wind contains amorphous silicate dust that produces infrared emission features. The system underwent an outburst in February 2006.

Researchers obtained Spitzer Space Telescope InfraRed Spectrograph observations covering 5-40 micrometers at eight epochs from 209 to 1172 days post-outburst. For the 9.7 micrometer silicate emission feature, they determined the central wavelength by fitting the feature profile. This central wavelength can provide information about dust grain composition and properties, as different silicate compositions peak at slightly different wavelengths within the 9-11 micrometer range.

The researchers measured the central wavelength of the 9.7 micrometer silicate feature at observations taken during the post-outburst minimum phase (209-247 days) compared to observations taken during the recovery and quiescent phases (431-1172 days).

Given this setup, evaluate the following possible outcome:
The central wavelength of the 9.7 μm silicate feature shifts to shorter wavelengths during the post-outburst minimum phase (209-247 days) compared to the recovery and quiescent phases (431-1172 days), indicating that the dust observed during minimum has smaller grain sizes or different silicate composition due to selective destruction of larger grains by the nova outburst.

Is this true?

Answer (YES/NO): NO